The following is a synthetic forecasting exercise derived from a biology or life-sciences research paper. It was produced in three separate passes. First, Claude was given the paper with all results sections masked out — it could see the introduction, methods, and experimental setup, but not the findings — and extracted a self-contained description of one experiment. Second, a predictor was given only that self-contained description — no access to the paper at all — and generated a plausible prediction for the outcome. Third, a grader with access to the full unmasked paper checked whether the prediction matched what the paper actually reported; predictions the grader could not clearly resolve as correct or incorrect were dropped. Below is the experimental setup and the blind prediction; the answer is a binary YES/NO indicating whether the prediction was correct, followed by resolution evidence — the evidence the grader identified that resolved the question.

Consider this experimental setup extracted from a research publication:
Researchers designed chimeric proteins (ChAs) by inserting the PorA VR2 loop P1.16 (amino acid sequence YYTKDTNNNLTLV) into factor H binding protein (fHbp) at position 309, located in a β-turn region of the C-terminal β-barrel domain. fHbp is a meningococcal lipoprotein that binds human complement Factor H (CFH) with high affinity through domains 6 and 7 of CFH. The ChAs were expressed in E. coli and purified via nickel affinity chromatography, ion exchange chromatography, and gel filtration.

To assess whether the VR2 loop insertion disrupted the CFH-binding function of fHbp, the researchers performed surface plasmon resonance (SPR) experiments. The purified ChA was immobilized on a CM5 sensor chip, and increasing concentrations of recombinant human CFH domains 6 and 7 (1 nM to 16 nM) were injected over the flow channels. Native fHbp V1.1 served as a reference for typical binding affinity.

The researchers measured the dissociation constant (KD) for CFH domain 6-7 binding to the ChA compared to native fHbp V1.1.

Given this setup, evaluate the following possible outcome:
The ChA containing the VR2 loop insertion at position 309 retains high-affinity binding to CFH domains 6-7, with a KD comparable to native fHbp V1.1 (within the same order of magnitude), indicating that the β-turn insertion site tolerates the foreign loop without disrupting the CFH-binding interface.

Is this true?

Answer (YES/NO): YES